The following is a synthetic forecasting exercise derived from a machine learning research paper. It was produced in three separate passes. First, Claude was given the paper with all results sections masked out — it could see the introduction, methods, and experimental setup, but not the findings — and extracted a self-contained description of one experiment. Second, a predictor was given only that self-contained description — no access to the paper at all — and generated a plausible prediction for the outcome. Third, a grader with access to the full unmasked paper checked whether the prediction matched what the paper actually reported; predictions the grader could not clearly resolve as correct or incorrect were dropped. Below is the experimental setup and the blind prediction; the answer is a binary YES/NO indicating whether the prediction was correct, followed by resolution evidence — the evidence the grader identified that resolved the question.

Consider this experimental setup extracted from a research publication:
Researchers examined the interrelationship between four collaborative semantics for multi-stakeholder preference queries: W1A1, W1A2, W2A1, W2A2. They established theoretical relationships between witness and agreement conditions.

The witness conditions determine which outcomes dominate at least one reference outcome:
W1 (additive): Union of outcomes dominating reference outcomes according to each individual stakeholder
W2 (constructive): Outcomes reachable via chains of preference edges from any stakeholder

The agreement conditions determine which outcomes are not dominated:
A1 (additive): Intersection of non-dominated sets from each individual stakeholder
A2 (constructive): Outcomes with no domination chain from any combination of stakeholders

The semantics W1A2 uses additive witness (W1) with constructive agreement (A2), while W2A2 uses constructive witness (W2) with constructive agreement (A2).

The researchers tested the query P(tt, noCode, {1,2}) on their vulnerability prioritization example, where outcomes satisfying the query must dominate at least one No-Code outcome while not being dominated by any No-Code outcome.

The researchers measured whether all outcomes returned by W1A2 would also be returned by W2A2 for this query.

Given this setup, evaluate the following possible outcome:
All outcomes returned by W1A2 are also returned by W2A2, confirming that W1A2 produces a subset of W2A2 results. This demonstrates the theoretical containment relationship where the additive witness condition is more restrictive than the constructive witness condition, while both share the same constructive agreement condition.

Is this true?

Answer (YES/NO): YES